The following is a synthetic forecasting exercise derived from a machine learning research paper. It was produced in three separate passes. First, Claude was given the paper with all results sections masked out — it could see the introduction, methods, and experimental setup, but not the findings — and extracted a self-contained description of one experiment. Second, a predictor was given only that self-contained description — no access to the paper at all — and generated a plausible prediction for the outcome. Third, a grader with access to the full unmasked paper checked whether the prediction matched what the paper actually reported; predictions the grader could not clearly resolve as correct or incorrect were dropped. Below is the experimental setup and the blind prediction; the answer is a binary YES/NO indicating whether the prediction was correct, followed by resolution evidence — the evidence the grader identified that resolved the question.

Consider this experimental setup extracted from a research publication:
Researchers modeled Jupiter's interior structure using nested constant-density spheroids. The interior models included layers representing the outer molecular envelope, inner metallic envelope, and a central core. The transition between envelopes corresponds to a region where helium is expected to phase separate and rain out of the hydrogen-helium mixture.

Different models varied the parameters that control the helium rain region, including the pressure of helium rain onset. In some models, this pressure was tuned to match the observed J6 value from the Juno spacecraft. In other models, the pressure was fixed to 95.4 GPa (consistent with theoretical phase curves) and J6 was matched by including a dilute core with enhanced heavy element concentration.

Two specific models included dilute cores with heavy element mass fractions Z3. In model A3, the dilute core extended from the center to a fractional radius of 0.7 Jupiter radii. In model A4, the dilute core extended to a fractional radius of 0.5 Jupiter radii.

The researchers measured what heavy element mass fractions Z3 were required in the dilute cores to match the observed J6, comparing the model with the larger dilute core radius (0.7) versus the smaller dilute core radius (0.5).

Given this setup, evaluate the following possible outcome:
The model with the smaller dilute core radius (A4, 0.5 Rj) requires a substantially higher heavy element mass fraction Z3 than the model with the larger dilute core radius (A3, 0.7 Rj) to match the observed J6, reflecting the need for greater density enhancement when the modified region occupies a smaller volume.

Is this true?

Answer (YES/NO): YES